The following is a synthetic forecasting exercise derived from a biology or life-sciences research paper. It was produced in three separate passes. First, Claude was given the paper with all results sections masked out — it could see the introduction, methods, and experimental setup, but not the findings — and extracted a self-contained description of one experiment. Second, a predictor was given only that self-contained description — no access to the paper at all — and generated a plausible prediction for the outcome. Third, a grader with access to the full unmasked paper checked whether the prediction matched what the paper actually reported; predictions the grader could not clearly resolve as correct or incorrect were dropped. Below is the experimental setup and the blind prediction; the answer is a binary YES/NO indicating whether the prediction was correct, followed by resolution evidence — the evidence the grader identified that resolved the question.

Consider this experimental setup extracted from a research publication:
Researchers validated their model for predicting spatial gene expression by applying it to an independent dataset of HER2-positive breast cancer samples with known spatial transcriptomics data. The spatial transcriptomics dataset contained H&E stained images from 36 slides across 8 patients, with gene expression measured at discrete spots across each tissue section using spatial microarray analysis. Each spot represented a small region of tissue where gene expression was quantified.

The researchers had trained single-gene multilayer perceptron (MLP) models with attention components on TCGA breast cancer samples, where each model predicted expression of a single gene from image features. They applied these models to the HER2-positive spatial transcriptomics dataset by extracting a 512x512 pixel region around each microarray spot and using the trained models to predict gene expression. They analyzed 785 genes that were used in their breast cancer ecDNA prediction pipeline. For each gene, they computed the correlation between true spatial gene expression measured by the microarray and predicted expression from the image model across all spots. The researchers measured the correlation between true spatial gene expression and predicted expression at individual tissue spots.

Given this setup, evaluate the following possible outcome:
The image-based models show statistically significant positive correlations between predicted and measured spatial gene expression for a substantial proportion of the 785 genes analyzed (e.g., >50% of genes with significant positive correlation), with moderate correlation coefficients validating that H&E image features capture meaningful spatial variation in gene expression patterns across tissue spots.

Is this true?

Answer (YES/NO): NO